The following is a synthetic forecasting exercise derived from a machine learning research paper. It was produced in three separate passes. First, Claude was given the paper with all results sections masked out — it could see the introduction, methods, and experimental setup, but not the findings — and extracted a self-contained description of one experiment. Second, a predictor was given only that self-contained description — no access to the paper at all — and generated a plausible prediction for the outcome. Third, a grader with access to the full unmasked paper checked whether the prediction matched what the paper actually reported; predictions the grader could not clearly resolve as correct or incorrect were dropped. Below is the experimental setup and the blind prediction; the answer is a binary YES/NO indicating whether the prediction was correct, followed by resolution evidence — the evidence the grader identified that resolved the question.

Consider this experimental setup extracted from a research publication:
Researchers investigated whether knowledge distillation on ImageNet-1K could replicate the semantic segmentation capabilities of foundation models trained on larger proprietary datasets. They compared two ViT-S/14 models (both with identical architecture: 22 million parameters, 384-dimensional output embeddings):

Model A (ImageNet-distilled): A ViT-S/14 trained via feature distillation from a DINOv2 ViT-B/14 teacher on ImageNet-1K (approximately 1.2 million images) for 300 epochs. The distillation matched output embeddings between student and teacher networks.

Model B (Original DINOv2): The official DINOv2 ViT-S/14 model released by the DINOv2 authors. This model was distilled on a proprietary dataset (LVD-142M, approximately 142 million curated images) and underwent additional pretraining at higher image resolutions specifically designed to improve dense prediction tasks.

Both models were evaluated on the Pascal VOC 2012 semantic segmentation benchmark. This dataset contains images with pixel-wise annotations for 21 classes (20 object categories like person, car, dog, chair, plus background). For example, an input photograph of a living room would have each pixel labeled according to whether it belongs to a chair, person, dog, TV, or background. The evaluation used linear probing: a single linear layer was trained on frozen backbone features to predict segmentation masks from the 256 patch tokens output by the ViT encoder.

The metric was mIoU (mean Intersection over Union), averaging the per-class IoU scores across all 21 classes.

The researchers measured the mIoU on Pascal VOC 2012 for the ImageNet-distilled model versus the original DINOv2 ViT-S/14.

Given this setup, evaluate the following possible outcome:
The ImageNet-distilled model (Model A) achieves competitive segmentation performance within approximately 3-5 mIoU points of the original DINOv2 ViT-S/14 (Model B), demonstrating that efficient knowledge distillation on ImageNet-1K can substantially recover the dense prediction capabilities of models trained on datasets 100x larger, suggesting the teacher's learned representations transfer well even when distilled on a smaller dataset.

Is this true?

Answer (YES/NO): YES